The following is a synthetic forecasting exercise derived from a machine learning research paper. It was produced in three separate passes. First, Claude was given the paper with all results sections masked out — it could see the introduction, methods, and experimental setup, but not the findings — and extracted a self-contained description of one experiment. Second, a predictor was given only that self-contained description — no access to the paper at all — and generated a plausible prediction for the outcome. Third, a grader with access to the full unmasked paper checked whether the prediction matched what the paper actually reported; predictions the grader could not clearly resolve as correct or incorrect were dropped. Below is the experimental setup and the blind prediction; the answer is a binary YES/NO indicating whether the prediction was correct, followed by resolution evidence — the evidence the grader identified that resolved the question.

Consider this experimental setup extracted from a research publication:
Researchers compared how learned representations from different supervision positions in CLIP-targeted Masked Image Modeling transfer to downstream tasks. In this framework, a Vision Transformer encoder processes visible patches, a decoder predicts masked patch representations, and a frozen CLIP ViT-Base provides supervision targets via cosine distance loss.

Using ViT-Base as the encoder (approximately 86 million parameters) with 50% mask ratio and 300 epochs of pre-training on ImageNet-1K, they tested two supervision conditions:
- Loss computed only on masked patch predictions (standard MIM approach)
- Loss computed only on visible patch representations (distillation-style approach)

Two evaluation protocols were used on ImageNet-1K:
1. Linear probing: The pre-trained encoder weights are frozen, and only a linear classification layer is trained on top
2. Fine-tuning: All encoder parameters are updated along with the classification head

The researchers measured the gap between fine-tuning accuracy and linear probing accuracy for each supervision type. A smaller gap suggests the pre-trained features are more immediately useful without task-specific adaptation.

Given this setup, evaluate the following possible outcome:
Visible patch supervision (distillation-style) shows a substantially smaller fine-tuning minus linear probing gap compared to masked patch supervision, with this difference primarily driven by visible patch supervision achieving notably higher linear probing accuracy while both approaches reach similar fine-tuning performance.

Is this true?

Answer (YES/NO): YES